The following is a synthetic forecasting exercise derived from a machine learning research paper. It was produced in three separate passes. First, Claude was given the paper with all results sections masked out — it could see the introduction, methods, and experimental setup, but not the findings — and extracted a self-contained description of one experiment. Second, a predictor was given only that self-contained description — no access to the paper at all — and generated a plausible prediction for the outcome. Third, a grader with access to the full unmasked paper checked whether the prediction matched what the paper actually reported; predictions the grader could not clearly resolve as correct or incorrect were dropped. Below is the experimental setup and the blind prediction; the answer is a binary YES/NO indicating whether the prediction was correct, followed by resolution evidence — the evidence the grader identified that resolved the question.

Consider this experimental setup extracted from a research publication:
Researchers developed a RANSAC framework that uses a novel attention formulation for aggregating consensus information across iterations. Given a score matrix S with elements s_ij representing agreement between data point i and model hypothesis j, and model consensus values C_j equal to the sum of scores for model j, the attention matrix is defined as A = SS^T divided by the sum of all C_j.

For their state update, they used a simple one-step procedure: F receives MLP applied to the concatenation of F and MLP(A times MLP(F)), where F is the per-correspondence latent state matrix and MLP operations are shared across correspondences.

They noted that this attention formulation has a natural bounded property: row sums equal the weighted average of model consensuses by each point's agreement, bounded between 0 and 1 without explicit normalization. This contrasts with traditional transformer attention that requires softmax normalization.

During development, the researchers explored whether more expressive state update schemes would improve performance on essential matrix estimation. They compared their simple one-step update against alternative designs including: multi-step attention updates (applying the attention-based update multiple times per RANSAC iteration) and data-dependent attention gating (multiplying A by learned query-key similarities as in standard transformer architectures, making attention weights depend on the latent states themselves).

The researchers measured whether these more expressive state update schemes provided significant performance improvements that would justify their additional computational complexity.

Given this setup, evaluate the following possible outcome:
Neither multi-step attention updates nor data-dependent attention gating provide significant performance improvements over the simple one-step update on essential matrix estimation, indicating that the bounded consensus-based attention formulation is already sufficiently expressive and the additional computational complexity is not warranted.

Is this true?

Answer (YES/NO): YES